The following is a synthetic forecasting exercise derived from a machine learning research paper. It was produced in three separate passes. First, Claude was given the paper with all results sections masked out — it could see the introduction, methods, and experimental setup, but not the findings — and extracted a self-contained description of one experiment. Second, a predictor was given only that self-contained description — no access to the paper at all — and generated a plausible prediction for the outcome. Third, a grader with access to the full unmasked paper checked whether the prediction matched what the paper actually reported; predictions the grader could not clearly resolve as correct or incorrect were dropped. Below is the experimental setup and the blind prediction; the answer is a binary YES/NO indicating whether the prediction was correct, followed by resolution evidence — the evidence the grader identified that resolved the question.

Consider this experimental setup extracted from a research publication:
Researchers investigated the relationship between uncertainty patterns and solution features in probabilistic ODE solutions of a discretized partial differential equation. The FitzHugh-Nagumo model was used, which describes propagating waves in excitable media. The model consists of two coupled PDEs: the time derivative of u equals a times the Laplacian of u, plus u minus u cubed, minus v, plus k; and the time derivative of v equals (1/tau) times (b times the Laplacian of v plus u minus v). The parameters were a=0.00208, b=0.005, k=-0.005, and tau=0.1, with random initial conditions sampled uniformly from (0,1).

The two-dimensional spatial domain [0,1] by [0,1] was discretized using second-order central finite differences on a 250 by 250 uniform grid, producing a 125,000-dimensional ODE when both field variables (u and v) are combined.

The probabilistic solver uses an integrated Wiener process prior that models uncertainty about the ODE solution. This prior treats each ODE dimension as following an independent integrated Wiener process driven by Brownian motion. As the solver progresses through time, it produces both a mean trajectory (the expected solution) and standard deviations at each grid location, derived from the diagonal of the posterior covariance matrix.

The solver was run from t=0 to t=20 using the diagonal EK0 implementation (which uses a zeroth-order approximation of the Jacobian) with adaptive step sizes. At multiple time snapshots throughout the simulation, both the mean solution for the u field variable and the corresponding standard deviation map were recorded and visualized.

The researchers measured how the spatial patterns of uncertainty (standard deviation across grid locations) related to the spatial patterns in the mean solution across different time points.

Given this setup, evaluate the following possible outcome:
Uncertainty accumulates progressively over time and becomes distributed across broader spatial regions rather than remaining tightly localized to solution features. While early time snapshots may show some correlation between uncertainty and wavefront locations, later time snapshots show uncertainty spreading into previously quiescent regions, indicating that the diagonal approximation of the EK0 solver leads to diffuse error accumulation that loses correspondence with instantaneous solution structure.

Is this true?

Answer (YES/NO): NO